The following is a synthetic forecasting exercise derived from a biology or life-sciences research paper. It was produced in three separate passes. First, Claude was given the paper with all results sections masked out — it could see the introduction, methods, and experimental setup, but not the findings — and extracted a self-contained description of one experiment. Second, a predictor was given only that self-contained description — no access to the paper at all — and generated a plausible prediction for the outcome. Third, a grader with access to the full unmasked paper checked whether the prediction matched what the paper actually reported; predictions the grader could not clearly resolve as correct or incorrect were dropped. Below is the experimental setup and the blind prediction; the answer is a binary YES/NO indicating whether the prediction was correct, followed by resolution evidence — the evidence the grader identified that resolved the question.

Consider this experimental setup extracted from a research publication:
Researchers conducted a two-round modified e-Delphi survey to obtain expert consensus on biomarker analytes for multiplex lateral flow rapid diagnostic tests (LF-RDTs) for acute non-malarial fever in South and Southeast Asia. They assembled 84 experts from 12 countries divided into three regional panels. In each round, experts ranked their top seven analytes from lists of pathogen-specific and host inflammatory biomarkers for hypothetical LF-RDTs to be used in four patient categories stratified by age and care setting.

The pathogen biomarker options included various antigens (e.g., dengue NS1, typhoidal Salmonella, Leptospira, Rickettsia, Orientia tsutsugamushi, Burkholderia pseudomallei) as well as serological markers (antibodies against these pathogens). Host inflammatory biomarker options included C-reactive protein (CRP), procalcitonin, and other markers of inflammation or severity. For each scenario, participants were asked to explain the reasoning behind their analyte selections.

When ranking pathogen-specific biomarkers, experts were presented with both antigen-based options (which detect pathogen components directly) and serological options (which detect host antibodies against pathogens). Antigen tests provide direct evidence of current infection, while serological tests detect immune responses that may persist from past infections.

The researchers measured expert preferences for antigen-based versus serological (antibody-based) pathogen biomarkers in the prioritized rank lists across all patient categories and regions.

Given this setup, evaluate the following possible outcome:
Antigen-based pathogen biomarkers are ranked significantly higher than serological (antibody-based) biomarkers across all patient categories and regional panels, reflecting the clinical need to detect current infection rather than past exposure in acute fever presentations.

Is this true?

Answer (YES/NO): YES